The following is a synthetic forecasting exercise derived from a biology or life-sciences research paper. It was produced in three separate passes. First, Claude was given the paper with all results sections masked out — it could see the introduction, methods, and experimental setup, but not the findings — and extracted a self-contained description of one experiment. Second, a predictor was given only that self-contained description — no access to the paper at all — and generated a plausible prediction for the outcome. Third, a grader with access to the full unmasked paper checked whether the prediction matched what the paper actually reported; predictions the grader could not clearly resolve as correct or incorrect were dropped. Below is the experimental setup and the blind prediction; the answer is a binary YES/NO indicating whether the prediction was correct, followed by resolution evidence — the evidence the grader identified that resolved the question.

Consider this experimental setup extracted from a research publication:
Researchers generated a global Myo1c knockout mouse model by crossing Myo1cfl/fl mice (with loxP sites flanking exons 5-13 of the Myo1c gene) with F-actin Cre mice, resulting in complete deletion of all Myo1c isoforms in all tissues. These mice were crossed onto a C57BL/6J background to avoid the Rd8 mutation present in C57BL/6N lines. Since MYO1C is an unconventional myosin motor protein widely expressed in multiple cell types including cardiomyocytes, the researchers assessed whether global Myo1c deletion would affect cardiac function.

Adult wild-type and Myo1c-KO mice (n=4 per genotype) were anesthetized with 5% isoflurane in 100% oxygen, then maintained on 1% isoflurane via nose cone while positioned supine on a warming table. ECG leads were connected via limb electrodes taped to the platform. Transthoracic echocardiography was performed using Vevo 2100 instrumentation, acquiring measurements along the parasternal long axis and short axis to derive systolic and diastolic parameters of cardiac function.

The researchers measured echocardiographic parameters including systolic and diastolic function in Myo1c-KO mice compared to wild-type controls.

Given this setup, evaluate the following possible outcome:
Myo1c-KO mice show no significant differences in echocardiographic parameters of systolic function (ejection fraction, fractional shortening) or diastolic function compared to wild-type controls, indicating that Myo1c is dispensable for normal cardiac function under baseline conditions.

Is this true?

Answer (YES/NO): YES